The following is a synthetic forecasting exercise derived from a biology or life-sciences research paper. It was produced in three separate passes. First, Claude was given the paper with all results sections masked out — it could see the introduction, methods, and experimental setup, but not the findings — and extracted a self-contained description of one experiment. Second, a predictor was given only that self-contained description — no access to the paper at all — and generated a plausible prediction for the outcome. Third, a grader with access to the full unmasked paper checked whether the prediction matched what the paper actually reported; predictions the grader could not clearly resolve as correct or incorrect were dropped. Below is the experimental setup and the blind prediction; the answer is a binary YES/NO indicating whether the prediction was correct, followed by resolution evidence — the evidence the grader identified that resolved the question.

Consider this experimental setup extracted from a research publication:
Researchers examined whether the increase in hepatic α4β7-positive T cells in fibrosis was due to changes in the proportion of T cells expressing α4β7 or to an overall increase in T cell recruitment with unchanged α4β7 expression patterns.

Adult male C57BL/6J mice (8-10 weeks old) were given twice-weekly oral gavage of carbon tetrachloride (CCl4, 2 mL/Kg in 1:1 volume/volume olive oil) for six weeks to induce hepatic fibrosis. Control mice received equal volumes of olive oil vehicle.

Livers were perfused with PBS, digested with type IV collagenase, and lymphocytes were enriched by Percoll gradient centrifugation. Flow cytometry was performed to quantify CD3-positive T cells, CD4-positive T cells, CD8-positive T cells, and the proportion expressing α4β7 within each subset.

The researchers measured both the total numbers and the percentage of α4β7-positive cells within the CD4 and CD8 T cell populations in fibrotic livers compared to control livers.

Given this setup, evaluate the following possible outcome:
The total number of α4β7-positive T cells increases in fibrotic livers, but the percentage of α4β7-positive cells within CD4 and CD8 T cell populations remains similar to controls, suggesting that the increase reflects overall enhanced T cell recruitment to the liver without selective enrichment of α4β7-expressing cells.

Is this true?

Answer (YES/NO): NO